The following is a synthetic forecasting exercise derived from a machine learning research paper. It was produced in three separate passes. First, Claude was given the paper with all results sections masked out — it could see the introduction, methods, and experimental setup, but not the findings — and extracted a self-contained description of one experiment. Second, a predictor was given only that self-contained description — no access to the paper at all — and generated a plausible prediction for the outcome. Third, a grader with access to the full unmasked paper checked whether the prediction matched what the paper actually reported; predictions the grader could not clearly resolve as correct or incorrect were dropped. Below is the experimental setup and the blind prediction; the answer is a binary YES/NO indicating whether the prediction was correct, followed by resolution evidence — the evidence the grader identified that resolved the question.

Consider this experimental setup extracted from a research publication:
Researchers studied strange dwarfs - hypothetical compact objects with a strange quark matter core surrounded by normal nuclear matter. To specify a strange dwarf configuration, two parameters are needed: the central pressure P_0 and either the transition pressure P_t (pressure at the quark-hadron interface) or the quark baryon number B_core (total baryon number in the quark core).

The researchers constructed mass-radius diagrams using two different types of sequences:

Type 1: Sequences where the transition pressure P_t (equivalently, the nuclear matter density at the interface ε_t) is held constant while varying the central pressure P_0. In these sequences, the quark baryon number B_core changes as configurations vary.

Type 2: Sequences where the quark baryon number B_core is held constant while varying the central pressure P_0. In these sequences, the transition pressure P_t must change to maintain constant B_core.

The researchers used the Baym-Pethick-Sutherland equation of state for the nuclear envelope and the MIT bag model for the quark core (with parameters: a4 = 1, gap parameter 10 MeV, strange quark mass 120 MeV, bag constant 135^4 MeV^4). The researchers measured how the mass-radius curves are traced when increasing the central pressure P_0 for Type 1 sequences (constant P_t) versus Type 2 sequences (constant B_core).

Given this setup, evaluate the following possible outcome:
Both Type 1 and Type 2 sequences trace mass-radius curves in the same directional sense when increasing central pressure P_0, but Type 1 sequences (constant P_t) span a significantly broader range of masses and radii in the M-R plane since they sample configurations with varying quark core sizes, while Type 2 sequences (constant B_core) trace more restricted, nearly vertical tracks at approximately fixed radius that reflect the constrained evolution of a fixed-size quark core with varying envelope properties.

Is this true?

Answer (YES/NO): NO